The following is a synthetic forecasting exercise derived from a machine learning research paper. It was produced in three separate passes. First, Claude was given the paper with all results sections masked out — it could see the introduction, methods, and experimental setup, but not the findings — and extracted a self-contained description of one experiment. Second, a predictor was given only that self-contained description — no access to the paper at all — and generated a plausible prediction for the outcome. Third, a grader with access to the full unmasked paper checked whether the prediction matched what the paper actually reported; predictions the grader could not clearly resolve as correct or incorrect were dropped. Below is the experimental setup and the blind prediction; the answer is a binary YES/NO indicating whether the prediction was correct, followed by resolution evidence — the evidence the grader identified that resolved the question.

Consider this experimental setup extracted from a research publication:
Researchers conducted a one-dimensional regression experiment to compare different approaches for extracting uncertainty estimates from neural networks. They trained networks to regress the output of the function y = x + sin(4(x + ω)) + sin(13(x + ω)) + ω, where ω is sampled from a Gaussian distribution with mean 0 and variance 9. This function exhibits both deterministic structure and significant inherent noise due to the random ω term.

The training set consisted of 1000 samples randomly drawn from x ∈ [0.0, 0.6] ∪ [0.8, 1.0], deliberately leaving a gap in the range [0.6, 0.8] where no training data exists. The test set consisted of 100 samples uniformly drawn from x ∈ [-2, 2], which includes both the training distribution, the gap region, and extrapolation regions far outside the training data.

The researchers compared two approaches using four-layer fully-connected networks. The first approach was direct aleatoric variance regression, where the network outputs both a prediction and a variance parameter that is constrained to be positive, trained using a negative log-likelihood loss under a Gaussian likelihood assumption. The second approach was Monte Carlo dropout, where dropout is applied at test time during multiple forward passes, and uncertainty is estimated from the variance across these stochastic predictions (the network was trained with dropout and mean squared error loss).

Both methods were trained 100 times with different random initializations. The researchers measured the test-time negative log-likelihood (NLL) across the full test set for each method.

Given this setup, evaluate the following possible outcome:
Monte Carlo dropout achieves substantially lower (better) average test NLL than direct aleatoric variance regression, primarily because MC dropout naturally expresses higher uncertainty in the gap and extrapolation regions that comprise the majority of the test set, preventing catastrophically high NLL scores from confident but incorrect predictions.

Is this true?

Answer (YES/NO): NO